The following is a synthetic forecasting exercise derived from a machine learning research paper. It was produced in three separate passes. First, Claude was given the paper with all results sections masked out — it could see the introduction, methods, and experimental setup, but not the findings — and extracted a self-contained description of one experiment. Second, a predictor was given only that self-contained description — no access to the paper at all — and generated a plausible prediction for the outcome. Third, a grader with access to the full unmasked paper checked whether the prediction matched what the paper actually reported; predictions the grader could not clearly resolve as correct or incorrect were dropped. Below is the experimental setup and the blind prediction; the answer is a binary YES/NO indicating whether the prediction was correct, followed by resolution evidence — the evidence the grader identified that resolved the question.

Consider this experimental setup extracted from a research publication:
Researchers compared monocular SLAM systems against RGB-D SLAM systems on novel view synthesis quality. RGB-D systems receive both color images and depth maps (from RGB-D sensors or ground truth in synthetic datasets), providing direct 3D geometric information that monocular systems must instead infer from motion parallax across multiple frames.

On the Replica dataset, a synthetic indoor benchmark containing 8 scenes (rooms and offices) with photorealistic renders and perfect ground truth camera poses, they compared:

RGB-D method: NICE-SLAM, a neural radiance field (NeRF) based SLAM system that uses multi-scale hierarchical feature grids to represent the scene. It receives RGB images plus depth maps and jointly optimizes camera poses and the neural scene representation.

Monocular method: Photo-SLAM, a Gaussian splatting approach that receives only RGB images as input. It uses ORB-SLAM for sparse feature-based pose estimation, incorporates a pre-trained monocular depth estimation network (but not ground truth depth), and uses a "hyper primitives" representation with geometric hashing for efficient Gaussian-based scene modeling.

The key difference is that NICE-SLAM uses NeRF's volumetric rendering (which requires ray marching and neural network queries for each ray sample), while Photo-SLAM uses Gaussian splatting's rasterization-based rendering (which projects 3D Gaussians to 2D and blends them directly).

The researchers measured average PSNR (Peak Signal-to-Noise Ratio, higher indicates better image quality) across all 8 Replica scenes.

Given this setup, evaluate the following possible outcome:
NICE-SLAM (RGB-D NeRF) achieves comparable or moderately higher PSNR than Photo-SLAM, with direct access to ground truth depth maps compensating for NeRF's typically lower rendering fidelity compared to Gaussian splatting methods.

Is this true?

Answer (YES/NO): NO